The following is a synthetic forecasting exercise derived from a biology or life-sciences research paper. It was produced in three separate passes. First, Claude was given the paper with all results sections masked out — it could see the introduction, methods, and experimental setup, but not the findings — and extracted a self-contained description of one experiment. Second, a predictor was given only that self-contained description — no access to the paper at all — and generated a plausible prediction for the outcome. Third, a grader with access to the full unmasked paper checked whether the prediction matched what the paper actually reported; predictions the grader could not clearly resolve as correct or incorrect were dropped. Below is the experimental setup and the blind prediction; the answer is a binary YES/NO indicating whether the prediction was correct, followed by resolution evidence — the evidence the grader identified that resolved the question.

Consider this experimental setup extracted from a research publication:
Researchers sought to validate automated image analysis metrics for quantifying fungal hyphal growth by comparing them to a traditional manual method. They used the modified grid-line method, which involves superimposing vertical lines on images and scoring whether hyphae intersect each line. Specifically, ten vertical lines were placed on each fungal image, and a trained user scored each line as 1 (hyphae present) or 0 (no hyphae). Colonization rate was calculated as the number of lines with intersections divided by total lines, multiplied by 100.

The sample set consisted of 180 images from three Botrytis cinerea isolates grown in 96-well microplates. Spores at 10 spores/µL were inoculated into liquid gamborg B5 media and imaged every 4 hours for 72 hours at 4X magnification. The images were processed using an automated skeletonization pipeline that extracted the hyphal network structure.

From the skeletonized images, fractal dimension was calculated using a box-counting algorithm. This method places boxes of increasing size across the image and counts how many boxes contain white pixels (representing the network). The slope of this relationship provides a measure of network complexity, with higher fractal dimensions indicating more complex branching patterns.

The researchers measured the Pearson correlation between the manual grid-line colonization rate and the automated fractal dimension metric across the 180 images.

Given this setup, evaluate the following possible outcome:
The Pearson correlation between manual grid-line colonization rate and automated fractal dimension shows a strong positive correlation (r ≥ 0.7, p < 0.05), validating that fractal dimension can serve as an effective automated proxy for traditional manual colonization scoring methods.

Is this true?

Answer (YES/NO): YES